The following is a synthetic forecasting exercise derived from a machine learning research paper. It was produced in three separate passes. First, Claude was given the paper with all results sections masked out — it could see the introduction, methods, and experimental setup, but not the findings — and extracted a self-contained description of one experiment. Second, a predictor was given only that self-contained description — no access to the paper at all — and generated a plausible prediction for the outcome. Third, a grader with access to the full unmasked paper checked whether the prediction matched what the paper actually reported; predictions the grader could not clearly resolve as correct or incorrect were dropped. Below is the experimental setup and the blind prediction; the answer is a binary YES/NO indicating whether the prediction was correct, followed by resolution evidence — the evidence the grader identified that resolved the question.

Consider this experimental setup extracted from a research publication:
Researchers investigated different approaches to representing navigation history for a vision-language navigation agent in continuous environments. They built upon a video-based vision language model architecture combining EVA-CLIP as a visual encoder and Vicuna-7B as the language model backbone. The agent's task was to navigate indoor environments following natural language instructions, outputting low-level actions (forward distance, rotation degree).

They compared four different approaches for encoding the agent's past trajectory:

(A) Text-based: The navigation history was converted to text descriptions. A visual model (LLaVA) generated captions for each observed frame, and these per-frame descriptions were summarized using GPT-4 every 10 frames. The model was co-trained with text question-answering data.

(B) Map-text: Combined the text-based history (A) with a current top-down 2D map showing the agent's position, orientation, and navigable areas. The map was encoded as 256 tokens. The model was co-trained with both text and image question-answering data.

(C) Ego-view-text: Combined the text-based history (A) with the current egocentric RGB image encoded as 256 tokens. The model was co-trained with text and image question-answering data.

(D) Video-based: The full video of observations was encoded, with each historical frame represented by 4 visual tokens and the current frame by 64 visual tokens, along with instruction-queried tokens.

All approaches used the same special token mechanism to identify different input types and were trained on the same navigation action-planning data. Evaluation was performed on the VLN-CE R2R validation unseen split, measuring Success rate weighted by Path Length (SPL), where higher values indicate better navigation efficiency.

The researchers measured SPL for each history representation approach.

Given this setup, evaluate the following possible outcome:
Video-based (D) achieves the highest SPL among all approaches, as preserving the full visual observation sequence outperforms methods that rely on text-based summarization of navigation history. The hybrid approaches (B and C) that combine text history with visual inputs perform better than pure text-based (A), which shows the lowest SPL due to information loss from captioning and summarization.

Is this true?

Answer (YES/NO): NO